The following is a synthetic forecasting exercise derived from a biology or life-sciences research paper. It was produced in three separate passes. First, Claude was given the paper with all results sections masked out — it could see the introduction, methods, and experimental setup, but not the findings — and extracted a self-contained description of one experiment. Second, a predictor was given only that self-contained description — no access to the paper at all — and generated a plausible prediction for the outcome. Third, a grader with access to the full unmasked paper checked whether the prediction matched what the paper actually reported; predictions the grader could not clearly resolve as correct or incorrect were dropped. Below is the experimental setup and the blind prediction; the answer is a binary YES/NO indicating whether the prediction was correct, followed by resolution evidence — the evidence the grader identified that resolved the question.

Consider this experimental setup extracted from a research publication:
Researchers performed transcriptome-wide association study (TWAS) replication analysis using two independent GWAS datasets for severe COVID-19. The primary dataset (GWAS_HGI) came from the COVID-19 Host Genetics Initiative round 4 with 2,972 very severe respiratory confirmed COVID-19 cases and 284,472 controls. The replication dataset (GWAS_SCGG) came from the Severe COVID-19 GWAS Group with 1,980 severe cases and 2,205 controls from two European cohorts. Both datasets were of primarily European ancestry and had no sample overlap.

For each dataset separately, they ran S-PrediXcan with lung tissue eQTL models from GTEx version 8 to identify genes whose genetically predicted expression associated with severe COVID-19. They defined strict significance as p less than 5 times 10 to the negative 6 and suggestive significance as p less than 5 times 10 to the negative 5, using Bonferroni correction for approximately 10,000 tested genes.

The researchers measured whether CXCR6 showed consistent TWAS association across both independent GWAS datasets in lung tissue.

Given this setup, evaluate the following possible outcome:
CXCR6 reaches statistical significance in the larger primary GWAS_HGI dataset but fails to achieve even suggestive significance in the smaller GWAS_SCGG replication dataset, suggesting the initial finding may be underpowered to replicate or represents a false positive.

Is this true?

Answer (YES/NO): NO